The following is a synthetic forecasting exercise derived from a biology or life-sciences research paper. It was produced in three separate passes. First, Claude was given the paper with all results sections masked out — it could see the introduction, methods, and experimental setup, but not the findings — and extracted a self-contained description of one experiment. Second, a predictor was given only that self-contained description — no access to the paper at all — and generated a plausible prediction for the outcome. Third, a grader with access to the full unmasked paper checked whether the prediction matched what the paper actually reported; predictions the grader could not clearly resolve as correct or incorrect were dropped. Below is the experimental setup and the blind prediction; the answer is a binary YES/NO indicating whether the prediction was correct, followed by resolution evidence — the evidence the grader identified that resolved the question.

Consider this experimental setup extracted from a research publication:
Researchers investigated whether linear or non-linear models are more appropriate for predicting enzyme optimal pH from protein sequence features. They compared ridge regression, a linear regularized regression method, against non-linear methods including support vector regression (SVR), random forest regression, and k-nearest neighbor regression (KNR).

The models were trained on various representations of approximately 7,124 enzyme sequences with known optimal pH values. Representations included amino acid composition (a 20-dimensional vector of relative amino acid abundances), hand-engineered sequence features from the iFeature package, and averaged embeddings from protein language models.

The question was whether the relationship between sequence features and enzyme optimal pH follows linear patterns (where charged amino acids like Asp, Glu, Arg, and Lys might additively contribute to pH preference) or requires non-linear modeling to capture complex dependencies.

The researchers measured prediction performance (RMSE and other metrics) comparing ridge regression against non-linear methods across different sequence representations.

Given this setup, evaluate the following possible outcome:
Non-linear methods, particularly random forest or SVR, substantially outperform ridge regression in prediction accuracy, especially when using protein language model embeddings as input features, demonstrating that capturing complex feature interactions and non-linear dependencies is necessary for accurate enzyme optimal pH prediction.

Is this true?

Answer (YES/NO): NO